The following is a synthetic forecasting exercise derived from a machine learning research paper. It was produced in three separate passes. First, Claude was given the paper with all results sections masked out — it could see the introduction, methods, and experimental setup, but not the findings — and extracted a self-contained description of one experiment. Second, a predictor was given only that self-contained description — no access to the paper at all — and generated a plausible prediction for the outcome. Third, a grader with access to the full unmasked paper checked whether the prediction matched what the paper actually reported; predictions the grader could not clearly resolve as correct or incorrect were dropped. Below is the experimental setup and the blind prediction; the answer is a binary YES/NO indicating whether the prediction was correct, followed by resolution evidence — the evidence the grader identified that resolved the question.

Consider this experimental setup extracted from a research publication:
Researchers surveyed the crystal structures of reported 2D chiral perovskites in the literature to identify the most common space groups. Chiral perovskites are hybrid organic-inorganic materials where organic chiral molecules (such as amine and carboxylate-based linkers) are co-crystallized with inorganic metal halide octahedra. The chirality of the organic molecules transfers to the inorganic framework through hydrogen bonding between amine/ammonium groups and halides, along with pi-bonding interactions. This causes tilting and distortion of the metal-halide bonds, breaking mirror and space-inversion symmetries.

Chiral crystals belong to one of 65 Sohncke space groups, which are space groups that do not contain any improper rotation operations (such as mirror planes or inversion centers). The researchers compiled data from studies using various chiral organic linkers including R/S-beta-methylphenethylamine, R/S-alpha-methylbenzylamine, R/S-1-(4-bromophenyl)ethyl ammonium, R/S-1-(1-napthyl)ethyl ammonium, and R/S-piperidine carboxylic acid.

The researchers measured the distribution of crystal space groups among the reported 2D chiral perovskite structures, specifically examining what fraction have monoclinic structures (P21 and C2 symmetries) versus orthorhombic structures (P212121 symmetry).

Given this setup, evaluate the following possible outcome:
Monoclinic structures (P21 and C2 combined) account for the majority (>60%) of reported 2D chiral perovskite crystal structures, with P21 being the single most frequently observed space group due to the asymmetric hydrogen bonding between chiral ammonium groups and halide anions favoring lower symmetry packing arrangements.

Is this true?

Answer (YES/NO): NO